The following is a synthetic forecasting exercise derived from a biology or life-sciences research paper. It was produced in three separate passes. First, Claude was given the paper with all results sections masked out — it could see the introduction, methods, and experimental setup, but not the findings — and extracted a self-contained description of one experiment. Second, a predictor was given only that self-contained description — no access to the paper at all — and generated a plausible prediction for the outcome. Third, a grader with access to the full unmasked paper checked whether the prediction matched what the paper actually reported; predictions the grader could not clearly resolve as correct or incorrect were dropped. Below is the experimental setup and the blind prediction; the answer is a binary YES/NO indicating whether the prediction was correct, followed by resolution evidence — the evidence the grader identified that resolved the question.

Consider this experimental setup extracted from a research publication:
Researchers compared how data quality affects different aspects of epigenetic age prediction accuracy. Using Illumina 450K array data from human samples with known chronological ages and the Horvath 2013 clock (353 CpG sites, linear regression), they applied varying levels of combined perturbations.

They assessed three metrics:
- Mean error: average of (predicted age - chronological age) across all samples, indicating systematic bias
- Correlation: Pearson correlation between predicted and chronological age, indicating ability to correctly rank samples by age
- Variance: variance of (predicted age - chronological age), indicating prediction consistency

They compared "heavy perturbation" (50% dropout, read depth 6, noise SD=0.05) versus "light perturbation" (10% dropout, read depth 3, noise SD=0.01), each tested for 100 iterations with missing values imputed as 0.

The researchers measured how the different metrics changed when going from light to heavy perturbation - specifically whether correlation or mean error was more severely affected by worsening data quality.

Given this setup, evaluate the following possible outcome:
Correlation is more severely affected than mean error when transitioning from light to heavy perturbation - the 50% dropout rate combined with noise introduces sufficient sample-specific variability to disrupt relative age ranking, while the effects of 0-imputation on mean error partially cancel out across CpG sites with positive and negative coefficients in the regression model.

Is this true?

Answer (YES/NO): YES